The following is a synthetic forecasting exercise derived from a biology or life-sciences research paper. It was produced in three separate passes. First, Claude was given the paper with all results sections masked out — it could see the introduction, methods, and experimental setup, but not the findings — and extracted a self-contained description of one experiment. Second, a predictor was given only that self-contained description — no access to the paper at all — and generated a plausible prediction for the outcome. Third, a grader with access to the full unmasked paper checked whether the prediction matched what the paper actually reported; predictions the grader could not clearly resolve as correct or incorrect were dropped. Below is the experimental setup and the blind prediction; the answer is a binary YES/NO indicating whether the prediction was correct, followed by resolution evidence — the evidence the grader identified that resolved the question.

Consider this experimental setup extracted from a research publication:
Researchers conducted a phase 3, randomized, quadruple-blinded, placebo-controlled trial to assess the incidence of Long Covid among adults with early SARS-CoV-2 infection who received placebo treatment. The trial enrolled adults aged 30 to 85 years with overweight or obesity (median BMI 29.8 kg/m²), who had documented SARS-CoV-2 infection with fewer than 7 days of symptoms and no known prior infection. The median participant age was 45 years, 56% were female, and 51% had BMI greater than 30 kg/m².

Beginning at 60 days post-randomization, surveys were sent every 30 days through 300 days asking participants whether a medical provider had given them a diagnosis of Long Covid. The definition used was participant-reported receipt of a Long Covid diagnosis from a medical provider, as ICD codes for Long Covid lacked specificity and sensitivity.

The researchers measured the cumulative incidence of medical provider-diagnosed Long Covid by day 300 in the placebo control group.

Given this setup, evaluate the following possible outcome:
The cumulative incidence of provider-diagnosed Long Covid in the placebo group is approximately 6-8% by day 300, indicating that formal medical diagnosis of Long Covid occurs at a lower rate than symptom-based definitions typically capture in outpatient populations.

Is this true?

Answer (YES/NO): NO